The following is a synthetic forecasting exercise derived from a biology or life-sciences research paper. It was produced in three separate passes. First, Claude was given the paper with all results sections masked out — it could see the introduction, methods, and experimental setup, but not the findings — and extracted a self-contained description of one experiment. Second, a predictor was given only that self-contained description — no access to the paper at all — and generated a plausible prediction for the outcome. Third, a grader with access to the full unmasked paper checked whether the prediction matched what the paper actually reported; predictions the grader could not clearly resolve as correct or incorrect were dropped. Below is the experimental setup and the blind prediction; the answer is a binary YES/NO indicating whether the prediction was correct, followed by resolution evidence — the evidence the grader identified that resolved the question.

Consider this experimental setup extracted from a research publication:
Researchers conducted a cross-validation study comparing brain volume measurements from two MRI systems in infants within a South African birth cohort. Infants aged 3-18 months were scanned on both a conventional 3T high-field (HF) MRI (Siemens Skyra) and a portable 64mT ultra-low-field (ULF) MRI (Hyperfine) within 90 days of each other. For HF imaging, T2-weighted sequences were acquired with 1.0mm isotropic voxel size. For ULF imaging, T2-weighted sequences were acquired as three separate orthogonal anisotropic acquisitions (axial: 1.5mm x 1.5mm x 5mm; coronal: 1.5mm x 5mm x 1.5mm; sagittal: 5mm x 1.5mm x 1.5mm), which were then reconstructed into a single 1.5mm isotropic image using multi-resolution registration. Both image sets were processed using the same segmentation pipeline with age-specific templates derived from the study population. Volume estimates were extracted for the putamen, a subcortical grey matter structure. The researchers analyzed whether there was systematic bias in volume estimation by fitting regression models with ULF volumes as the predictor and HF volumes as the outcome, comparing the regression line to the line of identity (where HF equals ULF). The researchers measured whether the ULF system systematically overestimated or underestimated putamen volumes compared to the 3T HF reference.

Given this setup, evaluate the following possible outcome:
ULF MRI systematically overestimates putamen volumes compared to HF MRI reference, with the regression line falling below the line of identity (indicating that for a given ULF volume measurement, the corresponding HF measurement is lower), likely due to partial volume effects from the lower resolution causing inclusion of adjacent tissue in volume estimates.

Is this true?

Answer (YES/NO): NO